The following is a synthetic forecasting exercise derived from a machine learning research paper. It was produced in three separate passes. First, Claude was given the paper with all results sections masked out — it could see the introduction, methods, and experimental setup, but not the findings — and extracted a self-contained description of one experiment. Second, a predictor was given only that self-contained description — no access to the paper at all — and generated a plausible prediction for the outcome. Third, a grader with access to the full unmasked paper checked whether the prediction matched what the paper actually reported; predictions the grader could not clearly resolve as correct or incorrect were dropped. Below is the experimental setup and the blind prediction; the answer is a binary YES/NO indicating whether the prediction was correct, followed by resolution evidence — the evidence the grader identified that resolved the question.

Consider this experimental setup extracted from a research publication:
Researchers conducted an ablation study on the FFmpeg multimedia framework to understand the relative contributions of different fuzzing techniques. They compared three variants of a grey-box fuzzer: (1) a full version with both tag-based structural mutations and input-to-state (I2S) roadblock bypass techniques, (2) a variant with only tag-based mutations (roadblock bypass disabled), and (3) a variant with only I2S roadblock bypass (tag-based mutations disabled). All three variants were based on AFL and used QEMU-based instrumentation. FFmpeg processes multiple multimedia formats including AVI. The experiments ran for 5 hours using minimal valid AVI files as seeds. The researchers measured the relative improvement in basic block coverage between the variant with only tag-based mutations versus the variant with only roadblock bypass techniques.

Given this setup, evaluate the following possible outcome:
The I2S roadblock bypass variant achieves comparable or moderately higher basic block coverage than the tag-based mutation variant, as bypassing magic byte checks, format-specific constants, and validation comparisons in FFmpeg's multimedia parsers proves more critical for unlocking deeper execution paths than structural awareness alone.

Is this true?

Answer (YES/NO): NO